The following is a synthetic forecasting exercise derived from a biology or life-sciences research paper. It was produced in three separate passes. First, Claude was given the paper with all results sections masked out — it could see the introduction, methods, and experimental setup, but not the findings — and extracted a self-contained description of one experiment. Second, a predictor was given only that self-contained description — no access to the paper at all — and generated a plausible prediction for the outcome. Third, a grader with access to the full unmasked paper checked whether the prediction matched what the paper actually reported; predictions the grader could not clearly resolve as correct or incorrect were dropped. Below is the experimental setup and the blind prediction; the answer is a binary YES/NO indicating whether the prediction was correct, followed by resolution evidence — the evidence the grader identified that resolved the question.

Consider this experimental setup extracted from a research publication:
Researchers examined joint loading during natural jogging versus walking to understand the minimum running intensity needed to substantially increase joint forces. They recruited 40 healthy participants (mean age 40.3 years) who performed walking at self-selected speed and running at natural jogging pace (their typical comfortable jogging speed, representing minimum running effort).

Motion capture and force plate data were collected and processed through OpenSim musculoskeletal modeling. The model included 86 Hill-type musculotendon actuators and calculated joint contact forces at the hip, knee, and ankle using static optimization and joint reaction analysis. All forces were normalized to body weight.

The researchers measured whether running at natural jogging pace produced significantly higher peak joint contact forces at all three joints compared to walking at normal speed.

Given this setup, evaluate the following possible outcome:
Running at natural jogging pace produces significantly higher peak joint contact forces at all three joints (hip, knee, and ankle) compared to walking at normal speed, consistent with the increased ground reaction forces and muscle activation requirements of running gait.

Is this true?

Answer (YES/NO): YES